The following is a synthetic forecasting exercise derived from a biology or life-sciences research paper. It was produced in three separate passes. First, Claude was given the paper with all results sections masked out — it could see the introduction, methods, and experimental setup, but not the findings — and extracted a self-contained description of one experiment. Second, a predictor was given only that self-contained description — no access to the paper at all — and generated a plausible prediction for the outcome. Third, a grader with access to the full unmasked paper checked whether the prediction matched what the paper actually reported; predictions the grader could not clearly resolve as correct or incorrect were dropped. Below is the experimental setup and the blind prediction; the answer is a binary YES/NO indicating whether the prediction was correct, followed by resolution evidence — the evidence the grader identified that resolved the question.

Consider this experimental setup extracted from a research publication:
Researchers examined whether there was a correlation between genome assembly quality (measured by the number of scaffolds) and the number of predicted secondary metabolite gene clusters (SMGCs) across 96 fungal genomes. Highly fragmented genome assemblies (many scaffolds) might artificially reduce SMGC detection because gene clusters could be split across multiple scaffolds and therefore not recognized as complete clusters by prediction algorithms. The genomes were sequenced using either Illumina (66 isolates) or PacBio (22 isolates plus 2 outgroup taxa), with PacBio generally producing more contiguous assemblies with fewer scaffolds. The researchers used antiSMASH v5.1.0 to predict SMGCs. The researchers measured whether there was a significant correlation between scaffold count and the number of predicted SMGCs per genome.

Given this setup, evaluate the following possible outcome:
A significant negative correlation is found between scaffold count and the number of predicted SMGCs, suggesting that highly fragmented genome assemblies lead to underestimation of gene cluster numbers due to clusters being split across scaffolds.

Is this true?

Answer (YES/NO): NO